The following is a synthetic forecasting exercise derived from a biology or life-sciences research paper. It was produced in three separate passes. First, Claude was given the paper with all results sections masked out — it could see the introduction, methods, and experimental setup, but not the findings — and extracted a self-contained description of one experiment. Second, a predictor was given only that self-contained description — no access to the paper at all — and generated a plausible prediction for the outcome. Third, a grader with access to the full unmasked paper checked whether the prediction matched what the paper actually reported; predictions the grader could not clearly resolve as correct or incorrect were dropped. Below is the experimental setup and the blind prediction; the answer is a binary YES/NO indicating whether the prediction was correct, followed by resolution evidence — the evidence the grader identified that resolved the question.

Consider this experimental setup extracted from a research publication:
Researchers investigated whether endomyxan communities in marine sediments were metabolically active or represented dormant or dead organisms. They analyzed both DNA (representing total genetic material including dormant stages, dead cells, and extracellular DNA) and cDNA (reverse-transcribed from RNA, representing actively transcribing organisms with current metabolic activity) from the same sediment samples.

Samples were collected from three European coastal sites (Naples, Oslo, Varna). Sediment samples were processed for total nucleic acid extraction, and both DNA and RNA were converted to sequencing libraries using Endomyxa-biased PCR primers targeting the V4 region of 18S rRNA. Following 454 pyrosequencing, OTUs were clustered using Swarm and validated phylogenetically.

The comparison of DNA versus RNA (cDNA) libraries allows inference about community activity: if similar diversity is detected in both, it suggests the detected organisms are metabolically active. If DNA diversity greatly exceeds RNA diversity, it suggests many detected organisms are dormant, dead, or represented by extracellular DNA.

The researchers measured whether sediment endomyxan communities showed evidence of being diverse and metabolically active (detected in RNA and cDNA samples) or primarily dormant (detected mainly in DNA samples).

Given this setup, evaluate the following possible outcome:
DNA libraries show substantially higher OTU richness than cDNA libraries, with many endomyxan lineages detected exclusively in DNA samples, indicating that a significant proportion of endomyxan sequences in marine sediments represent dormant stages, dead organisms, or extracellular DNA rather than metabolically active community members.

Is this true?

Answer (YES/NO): NO